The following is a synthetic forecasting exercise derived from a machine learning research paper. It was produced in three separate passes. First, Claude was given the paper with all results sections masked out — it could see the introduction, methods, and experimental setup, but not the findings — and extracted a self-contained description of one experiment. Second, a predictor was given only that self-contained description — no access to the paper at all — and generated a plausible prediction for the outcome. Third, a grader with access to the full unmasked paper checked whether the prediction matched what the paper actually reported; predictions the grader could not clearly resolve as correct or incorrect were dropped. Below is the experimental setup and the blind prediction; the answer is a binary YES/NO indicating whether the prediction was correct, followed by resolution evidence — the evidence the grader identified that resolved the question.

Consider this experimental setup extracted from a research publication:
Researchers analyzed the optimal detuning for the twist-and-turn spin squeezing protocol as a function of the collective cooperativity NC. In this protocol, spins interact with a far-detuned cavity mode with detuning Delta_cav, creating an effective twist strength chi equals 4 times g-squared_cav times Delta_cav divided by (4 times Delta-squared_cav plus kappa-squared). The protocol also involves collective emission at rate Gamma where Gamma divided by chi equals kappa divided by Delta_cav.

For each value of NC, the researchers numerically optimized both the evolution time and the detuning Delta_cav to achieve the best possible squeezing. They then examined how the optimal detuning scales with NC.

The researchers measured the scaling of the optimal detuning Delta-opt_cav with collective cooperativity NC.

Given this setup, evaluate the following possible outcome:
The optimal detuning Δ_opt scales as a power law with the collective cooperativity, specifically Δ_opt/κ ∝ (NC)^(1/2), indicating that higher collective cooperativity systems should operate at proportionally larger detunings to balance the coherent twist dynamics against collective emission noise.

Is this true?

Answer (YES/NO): YES